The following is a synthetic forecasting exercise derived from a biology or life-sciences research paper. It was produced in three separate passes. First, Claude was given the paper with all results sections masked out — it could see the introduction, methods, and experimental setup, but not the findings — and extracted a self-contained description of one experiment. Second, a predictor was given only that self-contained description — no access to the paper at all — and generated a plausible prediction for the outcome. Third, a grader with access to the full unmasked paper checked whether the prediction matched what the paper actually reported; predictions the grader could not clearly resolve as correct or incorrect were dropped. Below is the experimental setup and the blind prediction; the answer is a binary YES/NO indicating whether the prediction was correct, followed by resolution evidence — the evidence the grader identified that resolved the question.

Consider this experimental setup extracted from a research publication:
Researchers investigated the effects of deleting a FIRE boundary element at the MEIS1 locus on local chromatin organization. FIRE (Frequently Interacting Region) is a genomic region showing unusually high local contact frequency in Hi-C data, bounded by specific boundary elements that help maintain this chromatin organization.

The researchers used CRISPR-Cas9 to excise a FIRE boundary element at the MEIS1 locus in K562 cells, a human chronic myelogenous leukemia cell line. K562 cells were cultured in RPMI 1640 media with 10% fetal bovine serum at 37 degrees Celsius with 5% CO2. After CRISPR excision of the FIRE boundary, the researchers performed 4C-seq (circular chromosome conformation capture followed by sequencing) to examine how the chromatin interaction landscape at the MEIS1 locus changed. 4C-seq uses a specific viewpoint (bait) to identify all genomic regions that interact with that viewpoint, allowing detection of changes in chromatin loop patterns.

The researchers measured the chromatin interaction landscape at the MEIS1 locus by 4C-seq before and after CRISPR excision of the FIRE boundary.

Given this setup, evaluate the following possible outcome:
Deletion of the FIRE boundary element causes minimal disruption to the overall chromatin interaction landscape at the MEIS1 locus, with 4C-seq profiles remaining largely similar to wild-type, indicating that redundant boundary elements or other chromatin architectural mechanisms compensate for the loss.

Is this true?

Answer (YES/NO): NO